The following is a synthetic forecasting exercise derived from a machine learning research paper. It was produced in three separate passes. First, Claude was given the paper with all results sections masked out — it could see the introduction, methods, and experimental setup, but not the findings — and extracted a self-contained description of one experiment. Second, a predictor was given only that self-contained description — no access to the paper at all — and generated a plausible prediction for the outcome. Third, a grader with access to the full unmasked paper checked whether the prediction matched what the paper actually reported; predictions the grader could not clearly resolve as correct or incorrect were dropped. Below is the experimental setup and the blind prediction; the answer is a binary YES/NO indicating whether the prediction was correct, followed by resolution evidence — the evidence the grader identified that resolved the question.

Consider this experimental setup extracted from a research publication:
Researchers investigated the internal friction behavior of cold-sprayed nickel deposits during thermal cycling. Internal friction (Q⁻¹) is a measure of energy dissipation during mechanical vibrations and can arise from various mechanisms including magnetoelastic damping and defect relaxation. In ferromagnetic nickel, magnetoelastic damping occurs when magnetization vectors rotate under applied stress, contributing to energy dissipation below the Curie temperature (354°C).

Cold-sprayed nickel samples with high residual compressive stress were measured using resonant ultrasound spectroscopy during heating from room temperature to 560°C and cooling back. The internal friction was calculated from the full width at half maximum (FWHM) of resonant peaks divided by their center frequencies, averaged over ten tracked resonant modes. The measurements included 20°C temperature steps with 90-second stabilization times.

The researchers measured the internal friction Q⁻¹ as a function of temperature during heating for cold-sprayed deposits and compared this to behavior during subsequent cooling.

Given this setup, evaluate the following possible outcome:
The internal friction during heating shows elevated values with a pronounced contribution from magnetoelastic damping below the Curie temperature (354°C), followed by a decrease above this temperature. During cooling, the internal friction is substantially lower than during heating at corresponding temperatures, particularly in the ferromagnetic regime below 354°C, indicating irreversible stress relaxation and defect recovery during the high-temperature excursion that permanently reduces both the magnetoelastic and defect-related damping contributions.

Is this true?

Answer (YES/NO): NO